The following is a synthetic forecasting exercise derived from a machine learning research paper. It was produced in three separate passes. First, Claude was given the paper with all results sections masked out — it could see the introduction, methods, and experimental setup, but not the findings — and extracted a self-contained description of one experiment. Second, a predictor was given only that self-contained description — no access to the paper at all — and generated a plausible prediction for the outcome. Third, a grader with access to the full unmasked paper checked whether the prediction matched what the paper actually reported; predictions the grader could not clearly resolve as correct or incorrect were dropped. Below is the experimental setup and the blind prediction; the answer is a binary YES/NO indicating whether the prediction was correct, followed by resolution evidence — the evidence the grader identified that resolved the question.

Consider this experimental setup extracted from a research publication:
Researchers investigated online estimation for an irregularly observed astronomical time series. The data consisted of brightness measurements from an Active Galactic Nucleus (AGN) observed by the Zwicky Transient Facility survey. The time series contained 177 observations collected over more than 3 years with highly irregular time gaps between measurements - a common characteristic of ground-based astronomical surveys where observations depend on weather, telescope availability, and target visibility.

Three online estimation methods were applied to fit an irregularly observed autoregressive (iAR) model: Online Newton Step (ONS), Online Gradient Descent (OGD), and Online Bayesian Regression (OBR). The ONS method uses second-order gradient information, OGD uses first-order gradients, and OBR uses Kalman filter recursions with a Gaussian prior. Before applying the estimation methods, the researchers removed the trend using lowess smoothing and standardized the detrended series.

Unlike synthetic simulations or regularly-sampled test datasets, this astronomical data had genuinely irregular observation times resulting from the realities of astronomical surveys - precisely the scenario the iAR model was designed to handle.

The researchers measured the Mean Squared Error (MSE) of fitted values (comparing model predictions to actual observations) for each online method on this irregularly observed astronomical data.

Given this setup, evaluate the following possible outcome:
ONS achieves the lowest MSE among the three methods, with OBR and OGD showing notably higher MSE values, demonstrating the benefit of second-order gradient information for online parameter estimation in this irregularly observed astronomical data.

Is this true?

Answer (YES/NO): NO